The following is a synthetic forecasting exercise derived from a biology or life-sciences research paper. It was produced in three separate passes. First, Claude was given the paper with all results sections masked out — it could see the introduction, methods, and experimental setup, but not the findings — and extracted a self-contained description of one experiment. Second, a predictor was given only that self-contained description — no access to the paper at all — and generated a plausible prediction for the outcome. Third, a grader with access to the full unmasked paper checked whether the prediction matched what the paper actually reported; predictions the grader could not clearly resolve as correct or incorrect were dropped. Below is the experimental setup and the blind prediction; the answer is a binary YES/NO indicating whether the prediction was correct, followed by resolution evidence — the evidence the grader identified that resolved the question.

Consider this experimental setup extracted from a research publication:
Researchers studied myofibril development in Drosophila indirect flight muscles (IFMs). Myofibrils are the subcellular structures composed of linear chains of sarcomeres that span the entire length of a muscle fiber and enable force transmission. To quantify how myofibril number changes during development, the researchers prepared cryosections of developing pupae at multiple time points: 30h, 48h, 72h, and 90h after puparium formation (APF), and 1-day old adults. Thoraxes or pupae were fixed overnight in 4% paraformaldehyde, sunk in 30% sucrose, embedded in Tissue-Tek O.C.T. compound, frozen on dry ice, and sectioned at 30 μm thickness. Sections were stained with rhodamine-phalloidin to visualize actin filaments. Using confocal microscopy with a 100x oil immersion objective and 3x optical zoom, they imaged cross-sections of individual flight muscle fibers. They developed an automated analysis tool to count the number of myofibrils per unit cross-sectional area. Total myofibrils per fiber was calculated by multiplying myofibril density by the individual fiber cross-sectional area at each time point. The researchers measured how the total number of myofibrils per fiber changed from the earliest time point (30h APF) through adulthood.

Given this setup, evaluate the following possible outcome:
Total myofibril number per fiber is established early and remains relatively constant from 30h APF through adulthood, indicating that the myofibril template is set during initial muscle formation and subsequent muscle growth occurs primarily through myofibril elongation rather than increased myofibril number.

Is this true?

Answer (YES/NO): NO